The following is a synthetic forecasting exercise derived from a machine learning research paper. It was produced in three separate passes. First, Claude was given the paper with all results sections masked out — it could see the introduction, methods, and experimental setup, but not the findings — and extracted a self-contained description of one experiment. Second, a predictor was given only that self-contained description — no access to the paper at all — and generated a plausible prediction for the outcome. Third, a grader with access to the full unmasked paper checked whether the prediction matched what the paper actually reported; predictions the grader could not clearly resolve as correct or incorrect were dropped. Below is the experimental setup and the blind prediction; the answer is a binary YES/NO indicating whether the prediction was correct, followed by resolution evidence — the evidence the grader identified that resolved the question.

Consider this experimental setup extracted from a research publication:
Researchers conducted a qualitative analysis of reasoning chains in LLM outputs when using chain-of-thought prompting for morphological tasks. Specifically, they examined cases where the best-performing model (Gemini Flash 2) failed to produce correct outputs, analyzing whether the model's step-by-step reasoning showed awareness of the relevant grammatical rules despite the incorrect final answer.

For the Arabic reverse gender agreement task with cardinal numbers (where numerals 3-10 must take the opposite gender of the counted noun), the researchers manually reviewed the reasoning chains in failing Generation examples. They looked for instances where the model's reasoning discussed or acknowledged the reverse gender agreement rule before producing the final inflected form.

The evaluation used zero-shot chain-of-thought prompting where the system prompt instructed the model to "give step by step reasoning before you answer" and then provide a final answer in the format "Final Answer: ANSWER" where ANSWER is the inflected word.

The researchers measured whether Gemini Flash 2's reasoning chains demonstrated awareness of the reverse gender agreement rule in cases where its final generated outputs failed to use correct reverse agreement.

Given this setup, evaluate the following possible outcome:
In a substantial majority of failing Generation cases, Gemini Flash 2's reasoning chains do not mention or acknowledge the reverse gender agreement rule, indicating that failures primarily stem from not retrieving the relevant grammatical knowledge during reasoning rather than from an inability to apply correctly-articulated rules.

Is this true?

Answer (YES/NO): NO